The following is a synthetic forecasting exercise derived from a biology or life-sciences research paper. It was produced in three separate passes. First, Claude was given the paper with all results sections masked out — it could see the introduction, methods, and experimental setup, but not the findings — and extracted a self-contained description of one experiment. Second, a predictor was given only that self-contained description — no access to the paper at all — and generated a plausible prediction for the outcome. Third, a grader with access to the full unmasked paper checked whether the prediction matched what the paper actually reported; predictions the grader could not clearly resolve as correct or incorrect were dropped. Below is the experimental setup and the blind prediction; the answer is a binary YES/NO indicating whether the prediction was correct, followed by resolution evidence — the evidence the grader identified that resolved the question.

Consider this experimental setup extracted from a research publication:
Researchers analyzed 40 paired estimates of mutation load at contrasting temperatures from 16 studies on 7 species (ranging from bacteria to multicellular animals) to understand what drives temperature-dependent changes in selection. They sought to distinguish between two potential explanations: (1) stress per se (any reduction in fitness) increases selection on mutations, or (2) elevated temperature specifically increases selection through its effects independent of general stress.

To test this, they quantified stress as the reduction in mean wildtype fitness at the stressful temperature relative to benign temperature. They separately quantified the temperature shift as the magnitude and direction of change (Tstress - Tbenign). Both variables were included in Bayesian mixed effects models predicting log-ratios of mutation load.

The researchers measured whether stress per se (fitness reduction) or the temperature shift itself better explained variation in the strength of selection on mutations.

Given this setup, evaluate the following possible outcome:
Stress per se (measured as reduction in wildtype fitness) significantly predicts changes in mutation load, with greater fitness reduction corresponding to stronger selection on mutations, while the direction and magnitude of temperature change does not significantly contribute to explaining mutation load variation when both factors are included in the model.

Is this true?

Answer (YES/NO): NO